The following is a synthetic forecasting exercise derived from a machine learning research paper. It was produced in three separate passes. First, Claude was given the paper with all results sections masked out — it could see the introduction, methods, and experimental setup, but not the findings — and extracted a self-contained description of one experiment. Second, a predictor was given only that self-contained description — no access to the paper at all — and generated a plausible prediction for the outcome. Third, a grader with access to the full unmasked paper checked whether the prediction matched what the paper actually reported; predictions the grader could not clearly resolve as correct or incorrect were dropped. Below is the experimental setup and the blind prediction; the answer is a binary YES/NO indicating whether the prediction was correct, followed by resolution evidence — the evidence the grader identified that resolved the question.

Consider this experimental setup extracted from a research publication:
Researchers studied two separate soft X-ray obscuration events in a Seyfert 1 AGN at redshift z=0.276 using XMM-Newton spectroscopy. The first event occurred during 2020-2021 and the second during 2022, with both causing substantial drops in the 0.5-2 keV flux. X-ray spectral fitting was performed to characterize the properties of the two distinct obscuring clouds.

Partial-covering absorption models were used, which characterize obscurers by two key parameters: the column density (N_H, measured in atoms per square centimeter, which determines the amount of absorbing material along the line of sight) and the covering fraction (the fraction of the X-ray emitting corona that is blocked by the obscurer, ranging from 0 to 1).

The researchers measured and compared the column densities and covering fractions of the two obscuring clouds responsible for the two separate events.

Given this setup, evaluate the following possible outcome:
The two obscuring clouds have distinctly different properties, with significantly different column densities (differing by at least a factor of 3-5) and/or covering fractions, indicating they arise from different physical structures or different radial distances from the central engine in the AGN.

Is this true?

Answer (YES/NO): YES